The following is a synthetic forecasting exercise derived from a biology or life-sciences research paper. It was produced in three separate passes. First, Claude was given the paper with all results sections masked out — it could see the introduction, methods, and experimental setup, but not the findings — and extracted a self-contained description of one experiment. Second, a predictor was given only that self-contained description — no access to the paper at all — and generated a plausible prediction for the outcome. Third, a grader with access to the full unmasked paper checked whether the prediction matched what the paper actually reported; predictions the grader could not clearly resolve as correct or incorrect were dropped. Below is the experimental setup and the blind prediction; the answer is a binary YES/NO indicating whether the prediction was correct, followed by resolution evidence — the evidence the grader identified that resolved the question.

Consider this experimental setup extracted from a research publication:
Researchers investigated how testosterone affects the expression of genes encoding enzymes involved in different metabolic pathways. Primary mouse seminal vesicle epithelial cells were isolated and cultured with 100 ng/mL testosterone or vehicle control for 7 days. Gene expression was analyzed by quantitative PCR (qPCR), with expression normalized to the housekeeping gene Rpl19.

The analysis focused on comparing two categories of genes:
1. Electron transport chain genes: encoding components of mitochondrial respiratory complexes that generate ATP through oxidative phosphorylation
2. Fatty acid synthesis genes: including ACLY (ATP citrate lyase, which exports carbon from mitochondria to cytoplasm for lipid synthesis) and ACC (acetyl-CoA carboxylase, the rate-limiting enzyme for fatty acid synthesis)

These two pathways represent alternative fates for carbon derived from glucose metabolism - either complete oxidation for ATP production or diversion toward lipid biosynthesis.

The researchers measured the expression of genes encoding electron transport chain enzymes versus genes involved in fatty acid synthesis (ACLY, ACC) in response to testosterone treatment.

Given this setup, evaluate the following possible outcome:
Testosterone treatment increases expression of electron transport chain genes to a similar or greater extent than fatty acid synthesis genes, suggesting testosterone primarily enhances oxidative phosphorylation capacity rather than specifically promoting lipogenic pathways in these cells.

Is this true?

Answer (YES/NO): NO